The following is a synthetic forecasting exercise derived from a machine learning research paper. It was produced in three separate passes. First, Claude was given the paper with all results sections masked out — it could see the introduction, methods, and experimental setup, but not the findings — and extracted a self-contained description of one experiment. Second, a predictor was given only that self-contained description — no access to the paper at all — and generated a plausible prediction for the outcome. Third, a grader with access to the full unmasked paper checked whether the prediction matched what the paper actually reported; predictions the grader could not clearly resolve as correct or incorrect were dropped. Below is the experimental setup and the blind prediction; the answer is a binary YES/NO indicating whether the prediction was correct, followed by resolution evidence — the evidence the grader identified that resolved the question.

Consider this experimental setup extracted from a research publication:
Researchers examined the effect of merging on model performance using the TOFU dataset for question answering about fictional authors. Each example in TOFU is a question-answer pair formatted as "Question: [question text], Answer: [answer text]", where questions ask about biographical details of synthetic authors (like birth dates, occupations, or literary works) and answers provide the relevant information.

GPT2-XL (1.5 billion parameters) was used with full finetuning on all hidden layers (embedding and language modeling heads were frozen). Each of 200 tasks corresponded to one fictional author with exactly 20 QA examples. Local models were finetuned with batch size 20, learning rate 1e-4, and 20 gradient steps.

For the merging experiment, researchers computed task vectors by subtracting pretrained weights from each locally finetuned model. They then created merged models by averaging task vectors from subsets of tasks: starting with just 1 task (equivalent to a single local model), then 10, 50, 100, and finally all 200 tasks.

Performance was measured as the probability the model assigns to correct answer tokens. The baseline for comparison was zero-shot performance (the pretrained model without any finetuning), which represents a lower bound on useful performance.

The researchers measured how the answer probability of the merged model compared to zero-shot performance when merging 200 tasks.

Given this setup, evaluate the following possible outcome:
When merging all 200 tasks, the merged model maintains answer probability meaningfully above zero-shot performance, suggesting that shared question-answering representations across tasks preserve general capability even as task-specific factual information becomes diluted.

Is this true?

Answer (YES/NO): NO